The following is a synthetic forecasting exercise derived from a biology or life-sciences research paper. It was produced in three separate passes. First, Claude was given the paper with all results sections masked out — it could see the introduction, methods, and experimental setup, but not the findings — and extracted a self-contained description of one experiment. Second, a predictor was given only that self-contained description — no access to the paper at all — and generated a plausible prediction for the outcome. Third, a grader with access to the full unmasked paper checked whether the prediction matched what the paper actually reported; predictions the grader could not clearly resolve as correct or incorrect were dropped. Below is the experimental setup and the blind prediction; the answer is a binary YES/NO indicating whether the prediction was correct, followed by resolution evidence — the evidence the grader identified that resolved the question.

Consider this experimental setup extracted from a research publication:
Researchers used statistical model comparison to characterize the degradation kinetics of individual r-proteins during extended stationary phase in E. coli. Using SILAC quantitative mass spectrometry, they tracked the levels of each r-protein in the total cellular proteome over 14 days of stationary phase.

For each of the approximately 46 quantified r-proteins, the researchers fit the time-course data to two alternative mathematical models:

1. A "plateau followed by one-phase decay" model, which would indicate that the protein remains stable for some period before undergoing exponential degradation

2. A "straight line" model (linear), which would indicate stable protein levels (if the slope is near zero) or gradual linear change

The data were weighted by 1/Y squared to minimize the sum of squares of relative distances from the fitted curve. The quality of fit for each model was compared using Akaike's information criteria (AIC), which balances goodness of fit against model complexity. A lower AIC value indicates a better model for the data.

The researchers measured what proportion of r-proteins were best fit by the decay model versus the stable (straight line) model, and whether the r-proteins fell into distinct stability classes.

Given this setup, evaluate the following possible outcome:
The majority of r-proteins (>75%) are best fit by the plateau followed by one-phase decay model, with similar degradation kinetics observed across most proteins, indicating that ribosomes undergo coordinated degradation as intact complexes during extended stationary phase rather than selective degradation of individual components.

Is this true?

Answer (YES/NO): NO